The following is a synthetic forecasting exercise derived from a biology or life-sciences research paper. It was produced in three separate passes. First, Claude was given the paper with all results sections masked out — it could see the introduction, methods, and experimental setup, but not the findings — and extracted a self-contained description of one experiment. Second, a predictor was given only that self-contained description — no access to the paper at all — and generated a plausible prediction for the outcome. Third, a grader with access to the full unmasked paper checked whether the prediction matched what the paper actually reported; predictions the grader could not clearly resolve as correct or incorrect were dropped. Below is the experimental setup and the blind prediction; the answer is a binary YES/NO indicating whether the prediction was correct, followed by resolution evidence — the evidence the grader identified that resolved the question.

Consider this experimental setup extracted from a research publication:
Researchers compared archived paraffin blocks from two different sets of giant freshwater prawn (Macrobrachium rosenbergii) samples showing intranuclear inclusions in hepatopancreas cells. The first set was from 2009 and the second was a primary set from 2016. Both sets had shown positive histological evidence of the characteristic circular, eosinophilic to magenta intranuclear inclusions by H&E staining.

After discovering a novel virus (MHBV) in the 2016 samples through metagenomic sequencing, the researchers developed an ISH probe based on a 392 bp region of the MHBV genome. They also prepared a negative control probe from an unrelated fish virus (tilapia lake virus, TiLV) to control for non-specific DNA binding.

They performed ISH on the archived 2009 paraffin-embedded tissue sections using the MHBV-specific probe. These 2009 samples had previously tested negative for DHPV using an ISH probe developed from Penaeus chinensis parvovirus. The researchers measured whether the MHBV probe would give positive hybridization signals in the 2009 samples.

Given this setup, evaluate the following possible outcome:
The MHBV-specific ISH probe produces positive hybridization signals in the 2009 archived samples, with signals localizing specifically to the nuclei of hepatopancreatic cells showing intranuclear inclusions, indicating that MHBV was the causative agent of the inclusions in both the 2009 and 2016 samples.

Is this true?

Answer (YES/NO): NO